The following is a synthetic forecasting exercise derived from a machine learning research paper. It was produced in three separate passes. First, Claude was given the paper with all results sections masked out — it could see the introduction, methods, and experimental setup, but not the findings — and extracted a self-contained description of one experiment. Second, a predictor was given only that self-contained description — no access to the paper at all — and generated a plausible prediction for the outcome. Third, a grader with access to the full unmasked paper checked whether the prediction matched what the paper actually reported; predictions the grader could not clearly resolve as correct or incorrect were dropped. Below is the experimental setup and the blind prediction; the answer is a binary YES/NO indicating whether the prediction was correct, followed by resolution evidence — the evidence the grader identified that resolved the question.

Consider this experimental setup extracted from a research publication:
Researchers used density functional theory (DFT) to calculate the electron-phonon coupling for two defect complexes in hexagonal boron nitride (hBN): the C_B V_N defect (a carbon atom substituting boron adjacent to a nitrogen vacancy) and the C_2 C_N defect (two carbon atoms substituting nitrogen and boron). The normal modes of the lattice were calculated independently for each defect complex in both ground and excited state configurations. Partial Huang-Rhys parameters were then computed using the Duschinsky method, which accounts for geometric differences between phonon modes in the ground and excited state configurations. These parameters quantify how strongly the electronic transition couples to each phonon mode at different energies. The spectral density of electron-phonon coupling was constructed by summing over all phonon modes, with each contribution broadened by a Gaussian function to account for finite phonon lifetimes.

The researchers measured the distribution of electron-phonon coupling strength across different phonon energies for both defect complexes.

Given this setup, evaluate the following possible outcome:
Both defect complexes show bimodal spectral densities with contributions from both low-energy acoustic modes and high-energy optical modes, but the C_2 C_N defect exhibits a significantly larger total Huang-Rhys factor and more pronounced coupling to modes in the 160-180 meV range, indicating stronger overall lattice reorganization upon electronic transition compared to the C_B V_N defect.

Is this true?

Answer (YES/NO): NO